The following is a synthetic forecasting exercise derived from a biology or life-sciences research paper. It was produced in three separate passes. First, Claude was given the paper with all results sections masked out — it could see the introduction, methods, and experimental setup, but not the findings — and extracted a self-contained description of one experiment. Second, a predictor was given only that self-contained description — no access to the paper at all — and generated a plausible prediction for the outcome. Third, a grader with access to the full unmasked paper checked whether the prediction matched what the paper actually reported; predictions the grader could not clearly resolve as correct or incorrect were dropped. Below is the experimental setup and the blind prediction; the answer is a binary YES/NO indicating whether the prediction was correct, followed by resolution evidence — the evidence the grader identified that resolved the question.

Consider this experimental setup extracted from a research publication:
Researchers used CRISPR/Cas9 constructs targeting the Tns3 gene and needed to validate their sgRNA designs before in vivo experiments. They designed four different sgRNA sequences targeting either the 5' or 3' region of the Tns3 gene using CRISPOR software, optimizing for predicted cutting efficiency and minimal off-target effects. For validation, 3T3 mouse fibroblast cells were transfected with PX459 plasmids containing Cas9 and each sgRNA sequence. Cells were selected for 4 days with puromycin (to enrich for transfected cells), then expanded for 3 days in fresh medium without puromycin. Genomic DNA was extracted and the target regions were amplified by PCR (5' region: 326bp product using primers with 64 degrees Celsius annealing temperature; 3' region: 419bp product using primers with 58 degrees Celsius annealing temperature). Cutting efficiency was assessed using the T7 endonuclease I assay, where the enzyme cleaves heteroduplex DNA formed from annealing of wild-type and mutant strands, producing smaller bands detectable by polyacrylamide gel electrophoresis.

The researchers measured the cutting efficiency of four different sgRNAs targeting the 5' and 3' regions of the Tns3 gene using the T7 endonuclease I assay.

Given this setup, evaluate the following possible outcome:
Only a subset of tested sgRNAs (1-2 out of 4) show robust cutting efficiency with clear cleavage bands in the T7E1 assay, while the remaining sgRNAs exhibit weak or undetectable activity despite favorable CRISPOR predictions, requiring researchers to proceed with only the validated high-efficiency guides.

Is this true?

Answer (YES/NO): YES